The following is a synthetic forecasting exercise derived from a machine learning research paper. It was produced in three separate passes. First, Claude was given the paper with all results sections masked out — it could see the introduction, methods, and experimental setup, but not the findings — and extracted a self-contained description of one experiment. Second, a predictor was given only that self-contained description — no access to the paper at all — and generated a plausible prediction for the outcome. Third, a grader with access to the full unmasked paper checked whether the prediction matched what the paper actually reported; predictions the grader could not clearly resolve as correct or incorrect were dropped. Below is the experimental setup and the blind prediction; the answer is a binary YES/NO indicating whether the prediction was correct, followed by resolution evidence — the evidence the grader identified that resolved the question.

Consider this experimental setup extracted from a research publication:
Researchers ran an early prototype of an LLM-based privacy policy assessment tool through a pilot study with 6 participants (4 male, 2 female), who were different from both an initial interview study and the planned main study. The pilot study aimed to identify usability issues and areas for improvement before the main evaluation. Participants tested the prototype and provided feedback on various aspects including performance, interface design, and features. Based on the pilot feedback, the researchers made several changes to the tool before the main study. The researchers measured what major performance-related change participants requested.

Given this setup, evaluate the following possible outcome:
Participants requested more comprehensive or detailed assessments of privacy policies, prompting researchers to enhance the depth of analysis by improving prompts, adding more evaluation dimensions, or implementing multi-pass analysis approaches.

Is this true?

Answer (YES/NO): NO